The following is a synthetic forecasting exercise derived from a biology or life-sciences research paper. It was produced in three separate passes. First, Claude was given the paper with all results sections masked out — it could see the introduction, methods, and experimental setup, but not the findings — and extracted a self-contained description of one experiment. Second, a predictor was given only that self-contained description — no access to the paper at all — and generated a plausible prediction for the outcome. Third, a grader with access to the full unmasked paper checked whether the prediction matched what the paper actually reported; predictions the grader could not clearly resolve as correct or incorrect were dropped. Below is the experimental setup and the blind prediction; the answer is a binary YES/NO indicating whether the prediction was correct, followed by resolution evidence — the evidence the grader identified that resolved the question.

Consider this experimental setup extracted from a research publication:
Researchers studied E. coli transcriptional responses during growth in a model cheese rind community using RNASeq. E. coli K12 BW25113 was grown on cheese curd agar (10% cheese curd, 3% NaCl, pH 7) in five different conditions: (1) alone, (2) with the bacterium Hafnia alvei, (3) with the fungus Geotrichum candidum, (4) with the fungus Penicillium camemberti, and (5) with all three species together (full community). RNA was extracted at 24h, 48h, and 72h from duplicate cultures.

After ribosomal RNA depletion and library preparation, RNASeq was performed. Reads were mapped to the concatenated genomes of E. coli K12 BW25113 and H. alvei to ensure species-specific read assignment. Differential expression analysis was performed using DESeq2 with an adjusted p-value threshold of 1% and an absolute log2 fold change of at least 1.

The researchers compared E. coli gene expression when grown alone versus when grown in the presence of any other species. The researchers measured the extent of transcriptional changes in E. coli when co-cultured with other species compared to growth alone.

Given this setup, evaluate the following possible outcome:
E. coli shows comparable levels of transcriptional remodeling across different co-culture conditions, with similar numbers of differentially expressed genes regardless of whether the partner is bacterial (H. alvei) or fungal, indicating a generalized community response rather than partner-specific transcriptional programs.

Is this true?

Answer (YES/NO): NO